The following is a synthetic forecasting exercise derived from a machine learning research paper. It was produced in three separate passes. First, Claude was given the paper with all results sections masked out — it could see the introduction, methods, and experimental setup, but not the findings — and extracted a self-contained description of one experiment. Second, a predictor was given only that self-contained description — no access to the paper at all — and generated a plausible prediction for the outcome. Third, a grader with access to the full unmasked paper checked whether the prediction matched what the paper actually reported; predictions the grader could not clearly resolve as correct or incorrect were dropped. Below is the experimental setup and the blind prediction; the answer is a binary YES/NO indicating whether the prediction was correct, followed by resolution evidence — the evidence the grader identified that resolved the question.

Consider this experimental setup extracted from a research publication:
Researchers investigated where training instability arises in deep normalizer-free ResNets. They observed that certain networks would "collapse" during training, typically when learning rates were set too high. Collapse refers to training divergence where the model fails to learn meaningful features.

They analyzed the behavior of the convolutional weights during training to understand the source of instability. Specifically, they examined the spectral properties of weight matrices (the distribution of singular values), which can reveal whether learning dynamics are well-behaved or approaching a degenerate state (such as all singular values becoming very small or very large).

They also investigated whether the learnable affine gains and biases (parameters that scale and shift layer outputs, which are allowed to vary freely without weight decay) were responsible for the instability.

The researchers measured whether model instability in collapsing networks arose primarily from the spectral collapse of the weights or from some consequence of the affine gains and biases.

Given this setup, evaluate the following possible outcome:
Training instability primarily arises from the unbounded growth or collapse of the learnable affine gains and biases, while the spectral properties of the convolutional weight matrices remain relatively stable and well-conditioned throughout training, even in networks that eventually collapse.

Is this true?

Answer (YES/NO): NO